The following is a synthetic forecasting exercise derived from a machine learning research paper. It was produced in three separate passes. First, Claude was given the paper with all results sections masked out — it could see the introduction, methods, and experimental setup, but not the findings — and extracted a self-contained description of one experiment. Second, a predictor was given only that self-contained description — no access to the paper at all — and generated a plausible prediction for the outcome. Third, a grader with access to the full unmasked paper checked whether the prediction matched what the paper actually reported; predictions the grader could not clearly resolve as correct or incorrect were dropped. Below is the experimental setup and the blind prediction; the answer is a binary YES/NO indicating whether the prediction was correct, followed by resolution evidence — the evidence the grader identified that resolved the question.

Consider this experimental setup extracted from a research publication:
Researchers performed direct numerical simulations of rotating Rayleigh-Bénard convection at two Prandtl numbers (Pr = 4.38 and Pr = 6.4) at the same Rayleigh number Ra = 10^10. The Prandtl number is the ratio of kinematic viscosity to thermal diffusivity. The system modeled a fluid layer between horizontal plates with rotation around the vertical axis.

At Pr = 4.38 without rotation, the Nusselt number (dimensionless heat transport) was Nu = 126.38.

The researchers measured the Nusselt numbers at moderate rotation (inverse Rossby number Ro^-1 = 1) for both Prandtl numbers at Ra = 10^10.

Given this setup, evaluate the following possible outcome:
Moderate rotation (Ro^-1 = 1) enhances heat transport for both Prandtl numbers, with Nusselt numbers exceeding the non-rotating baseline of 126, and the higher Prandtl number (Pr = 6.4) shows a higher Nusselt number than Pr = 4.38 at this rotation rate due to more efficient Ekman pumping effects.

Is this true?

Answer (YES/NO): NO